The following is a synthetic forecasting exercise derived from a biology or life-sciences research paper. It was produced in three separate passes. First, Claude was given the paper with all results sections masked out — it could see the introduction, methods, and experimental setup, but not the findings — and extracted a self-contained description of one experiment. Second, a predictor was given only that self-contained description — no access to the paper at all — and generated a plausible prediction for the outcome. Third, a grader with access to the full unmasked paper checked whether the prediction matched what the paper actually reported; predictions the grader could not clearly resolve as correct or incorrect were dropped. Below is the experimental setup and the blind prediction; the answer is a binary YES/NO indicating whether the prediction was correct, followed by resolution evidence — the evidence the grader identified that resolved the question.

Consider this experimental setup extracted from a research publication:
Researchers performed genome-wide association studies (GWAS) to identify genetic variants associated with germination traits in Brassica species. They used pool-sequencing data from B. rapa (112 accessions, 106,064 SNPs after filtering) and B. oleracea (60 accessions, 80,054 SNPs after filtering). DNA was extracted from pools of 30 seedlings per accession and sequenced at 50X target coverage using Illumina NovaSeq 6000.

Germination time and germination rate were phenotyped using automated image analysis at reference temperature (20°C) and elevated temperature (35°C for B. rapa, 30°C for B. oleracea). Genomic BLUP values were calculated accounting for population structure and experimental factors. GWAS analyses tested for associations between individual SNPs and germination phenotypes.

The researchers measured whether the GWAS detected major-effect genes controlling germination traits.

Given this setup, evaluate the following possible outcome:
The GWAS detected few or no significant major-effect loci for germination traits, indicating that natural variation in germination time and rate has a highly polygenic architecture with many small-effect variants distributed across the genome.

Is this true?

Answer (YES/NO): YES